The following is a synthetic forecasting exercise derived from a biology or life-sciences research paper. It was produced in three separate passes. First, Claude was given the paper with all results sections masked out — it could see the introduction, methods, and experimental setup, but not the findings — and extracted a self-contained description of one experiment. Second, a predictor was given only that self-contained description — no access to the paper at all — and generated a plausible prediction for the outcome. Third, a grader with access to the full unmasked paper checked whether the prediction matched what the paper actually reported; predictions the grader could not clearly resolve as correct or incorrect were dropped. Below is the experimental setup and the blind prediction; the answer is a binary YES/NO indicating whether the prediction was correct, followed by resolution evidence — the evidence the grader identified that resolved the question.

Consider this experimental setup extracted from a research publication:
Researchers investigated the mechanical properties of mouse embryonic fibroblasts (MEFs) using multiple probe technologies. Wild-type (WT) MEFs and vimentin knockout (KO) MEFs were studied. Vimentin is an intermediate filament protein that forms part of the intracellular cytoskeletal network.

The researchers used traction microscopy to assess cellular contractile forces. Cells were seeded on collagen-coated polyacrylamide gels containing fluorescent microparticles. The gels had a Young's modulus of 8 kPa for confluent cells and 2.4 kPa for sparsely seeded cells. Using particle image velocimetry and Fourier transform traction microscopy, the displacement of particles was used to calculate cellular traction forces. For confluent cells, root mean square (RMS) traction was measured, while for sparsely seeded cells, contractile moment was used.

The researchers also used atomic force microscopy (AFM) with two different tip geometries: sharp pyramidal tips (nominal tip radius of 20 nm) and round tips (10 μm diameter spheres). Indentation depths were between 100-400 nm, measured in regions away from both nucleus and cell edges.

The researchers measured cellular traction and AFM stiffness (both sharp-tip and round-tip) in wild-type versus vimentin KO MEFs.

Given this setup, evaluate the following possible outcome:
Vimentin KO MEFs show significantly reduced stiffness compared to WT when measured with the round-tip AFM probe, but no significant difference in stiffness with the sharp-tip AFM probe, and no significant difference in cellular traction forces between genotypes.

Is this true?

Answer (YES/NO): NO